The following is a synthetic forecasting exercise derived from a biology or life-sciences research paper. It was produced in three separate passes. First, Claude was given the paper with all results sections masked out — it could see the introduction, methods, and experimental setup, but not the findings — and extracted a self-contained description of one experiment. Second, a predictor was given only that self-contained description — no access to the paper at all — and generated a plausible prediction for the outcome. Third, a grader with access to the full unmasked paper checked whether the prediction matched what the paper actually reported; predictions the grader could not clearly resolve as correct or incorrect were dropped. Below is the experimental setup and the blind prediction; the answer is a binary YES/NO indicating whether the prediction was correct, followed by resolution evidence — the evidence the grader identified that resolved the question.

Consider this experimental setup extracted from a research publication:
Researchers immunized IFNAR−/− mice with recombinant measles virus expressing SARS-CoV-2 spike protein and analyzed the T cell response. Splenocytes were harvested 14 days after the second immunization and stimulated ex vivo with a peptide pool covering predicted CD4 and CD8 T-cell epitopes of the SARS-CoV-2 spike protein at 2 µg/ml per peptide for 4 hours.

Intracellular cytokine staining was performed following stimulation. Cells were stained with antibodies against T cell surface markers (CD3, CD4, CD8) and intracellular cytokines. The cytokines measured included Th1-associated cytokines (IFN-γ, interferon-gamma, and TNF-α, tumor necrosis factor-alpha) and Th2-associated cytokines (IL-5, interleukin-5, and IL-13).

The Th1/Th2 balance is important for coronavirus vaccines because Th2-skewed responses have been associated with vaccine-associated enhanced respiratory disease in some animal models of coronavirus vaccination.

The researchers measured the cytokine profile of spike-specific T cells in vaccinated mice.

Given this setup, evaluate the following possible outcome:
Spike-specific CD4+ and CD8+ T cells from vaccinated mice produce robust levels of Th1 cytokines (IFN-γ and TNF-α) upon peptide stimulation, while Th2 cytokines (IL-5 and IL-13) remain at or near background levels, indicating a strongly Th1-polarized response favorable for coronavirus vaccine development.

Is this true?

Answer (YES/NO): NO